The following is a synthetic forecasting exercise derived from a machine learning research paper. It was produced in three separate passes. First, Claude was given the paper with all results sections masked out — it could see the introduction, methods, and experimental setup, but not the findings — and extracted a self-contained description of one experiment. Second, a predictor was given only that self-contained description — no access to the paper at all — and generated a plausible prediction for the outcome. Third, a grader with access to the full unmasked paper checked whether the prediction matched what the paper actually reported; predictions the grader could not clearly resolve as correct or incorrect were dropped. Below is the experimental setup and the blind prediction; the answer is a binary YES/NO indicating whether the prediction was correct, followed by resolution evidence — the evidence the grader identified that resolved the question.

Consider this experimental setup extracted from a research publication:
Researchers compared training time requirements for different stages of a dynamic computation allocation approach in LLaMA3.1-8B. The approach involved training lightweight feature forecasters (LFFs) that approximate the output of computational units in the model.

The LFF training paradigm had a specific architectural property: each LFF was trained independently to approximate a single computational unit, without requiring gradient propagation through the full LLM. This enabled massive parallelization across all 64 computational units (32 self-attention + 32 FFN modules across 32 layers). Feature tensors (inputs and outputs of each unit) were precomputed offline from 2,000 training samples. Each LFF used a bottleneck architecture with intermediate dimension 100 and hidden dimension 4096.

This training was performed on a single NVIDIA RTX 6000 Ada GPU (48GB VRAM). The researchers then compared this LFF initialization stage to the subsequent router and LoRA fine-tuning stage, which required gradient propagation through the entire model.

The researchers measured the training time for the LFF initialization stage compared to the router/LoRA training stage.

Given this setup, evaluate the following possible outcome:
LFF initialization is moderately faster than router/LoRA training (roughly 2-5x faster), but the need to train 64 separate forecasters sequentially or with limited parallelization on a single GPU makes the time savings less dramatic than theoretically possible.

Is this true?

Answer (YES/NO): NO